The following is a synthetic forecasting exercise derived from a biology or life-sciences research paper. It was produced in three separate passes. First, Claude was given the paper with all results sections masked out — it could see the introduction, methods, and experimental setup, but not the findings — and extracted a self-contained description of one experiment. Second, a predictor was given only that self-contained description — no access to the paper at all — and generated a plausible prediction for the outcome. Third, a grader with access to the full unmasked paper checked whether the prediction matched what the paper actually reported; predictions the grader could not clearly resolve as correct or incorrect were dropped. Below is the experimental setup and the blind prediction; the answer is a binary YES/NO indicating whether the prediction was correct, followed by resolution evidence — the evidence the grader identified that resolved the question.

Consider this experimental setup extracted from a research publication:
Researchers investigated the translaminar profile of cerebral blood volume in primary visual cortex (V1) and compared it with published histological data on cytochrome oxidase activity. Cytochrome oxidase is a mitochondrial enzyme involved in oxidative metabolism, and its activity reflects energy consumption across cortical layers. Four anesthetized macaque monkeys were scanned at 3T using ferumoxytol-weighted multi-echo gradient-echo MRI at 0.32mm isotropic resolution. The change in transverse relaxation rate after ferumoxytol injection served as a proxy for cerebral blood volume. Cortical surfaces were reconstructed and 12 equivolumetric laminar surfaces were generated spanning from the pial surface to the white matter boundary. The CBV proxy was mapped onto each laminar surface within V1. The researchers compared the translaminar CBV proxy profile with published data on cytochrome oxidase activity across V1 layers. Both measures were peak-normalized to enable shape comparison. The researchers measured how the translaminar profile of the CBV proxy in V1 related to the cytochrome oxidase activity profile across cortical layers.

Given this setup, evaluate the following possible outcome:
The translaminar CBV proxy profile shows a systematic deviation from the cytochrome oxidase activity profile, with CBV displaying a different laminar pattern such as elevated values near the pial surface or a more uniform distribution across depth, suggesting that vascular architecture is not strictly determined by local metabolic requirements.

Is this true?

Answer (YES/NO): NO